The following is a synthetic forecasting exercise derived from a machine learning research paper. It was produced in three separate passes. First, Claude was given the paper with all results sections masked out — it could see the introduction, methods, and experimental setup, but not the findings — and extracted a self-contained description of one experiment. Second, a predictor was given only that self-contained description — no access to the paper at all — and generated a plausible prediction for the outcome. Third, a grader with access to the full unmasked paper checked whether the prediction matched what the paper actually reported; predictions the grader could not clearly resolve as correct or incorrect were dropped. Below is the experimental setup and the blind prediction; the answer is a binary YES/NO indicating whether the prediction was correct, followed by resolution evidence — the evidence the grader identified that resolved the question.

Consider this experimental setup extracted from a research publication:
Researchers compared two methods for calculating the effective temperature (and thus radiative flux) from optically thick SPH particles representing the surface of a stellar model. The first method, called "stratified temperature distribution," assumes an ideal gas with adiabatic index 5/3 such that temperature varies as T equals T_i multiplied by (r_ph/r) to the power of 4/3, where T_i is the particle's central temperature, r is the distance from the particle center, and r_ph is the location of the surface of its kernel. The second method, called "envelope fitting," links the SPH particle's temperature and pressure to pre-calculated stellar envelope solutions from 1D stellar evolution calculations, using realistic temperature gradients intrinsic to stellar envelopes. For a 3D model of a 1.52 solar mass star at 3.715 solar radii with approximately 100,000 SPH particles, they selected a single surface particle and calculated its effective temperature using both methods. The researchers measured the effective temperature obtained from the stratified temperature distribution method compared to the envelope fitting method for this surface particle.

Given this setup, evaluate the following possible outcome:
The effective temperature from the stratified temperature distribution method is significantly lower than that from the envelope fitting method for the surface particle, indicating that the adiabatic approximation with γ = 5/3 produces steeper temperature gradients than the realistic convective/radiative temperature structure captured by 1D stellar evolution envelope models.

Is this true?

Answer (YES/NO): NO